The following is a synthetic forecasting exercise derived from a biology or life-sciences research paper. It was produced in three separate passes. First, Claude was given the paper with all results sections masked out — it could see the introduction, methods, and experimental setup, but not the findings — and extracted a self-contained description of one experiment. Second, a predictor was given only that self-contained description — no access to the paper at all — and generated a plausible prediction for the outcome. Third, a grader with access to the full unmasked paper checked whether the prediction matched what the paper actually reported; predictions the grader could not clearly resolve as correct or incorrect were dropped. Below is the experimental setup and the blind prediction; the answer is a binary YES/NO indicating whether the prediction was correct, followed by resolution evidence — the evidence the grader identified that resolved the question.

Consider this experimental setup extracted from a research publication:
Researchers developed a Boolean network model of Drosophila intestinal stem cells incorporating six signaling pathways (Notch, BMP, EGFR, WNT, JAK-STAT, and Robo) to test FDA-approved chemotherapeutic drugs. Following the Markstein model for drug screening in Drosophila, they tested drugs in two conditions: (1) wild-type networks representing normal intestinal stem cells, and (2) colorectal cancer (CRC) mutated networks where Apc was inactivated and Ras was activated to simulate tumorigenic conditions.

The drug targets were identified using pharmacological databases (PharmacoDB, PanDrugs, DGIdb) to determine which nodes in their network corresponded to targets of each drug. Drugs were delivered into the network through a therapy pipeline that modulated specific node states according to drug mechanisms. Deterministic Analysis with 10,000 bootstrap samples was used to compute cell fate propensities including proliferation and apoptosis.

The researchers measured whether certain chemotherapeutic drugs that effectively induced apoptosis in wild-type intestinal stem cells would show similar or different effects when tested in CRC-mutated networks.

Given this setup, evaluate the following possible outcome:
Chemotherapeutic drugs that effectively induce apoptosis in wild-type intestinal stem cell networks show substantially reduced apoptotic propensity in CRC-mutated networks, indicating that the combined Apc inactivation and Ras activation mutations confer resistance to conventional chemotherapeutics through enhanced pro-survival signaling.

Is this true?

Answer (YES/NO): NO